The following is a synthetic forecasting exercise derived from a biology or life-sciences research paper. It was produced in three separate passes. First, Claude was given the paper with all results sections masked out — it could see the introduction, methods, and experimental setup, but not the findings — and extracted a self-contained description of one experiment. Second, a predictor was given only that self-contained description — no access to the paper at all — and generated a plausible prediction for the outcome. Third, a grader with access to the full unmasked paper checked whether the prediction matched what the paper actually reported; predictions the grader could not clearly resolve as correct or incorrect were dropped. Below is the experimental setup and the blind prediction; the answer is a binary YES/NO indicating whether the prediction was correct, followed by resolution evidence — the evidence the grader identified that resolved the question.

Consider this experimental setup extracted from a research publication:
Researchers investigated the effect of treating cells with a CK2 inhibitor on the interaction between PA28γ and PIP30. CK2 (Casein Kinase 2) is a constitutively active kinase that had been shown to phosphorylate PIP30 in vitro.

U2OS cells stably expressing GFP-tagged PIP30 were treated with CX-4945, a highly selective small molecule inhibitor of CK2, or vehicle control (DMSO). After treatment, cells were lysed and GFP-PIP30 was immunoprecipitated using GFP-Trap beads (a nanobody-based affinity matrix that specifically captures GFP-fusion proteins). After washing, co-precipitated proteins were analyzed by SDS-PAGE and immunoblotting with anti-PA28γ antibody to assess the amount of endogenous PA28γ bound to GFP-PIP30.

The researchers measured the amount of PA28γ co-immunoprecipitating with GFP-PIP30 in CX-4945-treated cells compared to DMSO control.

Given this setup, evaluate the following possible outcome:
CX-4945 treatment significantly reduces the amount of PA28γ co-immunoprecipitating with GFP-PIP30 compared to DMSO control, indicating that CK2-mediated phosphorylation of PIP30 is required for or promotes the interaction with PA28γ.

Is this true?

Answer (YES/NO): YES